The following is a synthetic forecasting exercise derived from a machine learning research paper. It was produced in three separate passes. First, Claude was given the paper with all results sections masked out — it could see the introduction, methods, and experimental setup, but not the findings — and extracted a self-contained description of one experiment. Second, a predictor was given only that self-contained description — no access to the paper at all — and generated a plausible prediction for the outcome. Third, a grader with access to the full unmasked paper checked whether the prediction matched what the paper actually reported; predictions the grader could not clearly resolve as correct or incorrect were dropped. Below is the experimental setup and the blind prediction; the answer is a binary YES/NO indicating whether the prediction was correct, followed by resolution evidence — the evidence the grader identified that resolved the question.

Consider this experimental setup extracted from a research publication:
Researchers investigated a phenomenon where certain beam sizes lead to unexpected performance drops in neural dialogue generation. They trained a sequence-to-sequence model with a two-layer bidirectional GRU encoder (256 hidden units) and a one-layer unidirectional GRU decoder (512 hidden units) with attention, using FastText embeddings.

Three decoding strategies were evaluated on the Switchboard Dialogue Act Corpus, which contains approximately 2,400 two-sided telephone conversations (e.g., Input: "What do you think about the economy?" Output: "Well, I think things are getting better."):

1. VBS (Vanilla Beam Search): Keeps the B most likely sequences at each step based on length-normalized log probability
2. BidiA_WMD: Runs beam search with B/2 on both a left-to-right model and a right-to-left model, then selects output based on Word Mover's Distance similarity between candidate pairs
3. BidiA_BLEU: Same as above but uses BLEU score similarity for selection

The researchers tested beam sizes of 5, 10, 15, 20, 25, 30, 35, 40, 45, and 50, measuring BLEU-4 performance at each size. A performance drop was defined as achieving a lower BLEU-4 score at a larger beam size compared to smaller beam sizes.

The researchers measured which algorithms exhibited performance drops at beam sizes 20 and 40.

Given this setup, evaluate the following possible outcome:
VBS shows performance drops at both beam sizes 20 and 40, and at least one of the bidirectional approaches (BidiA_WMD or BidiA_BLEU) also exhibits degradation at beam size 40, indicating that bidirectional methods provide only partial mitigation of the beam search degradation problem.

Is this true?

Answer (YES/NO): YES